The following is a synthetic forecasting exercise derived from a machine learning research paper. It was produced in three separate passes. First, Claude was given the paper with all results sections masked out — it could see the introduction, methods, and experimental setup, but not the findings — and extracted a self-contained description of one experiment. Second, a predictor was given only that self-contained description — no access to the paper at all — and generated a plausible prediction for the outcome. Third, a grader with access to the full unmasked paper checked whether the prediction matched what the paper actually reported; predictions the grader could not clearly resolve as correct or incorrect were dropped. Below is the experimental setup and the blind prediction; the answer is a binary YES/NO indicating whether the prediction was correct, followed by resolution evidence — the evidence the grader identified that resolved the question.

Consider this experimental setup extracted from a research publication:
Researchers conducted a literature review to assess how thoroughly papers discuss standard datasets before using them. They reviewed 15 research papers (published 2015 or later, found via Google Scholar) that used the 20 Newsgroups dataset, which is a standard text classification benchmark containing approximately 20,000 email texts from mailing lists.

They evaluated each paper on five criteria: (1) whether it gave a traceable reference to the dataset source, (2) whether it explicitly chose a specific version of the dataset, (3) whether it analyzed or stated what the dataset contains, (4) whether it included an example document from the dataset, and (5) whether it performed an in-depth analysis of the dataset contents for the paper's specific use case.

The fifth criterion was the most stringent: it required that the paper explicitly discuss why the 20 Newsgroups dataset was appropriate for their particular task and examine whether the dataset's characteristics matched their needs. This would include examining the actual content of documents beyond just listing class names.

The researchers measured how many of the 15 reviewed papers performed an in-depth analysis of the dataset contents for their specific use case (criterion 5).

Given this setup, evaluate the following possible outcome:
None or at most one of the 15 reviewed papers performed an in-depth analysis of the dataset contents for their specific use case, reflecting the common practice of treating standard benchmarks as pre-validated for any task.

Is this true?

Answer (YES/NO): YES